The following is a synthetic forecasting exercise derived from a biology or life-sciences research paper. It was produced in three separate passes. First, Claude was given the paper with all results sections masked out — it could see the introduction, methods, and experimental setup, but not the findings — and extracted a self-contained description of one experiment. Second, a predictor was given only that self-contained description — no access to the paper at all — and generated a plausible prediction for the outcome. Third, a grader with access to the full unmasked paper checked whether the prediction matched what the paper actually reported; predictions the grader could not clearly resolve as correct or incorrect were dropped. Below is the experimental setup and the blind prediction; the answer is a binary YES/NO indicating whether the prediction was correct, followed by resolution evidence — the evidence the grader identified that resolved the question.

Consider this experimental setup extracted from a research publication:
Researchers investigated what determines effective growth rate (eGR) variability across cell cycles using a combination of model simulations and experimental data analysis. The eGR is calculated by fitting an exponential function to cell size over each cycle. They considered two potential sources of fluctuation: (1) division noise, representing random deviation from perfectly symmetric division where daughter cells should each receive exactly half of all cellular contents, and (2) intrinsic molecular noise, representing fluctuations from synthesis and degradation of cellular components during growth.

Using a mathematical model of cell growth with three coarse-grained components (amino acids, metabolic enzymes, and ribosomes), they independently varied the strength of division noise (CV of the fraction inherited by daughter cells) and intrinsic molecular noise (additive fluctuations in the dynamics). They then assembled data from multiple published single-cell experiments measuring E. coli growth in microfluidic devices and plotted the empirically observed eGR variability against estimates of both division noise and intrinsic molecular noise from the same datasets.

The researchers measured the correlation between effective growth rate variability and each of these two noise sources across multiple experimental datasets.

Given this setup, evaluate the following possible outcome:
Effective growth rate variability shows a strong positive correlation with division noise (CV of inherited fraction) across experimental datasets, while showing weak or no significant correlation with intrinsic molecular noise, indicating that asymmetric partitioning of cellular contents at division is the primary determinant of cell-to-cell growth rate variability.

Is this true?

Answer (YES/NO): YES